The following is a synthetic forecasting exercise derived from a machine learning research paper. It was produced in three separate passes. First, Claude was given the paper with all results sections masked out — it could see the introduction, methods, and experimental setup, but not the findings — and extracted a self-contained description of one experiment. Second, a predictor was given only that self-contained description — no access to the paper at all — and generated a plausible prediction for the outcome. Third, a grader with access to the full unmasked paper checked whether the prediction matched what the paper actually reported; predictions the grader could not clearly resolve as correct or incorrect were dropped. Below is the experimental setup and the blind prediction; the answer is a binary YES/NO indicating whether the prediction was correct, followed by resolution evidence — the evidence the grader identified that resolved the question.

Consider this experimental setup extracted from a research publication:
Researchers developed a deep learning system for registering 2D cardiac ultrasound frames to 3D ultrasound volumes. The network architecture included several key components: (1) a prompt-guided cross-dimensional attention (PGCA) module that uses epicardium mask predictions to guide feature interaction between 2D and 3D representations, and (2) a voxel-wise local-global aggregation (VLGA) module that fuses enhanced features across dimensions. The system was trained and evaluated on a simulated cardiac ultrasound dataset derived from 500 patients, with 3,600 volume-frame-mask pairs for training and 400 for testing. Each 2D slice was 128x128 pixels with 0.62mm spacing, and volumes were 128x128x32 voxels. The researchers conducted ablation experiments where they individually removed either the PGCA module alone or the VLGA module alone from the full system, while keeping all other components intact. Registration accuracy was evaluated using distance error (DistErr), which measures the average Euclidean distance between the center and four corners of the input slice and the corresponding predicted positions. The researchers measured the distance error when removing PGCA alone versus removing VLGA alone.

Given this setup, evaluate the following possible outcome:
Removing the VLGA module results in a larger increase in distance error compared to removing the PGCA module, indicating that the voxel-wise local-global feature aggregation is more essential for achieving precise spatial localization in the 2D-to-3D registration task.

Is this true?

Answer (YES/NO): NO